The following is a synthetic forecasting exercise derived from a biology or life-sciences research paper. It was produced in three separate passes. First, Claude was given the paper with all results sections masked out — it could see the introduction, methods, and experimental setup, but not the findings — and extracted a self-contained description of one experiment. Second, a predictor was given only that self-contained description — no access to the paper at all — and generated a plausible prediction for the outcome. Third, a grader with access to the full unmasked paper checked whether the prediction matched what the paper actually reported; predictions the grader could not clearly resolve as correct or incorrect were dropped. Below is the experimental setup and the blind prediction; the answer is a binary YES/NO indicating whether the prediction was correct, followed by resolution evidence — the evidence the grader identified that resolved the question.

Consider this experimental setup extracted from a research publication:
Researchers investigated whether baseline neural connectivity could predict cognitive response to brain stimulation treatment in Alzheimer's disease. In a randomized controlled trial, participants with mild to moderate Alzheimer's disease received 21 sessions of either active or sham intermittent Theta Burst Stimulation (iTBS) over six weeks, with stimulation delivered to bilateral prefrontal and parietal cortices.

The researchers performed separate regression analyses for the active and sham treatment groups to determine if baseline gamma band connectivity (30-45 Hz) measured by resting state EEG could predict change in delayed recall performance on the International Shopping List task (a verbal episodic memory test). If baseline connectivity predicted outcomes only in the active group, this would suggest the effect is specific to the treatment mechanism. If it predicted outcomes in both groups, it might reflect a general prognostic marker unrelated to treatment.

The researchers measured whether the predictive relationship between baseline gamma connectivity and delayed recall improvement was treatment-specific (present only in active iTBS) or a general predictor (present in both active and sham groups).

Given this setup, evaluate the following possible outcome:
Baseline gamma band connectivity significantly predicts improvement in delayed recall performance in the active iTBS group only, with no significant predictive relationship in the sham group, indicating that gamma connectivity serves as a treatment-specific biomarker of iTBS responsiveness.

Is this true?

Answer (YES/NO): YES